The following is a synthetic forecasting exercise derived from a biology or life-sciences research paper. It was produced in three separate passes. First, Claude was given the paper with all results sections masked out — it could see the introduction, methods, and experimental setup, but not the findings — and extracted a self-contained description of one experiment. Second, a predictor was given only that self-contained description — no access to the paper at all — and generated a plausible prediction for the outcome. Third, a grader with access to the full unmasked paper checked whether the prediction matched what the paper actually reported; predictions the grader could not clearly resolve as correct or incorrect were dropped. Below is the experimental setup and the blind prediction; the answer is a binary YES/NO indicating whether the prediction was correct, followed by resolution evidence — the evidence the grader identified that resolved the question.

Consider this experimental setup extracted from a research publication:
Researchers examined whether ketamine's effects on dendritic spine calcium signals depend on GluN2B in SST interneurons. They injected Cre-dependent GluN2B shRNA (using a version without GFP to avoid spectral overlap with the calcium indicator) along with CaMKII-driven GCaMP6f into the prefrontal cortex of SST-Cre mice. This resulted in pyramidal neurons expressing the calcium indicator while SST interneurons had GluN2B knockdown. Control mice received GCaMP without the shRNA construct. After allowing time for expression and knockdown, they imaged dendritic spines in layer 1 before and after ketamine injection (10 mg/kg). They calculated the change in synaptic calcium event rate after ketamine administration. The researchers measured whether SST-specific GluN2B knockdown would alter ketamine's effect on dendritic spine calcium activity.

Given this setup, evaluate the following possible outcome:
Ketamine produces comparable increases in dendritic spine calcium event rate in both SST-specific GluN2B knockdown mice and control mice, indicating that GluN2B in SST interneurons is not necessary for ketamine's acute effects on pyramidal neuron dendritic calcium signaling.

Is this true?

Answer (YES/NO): NO